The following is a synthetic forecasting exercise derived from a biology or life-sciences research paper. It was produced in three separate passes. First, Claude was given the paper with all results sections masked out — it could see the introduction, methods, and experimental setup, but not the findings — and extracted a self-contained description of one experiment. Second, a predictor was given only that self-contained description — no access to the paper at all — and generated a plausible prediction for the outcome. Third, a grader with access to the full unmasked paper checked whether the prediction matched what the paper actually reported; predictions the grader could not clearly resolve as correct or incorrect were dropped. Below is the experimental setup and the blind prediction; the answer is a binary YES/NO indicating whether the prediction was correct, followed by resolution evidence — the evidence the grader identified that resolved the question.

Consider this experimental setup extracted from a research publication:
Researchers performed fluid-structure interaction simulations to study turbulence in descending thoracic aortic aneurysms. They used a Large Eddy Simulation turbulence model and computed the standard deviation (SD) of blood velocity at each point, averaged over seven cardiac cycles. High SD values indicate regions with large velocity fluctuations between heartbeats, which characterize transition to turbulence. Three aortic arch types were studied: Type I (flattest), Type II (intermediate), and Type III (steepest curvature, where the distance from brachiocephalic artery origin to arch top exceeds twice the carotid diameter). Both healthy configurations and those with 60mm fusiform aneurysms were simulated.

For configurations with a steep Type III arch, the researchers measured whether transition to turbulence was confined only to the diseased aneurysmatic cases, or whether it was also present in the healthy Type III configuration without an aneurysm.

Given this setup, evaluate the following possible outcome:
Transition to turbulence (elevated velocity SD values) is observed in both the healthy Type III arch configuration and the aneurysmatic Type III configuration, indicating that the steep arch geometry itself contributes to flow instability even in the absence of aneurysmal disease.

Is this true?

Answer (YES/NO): YES